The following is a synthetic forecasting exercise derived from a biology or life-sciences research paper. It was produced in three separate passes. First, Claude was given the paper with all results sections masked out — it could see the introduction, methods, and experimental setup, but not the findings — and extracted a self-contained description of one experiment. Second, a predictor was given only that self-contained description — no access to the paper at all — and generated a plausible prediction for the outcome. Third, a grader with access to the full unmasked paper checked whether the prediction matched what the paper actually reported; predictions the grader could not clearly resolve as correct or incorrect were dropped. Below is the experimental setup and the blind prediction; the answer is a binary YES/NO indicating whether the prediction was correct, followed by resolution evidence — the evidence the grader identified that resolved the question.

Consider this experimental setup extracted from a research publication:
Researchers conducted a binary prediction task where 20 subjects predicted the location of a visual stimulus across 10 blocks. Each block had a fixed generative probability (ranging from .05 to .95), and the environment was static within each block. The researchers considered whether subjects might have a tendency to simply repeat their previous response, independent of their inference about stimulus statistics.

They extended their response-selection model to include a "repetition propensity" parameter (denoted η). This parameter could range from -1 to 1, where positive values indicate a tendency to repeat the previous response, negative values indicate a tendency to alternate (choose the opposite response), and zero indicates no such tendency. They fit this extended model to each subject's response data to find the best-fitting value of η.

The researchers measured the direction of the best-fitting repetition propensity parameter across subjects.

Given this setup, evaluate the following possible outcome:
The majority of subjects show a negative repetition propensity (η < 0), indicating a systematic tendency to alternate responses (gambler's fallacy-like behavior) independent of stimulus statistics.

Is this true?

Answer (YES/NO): NO